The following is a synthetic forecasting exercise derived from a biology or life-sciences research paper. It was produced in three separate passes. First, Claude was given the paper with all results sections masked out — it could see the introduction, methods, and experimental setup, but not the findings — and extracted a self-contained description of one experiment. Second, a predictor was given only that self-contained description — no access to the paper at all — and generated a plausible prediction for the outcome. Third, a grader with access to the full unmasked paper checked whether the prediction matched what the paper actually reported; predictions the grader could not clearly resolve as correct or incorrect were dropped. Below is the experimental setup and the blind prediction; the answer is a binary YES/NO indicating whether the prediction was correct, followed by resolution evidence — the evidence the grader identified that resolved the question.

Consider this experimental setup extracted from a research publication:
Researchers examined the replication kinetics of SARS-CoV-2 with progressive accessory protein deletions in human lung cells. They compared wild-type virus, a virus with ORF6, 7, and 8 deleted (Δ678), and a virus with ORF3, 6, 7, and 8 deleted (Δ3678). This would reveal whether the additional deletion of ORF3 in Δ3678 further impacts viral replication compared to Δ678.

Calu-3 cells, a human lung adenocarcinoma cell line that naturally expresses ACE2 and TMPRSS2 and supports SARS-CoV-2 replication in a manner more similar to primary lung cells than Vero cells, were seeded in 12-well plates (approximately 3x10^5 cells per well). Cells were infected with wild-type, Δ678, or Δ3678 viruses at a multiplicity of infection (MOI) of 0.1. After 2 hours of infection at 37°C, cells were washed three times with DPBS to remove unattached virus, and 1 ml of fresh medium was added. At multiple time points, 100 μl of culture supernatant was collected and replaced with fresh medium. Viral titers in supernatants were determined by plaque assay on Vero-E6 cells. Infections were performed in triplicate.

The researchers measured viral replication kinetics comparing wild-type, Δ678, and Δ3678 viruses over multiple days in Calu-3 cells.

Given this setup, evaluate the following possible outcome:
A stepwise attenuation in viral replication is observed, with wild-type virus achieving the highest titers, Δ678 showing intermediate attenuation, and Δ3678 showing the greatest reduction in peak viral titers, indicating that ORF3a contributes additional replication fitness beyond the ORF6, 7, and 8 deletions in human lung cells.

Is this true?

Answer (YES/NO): NO